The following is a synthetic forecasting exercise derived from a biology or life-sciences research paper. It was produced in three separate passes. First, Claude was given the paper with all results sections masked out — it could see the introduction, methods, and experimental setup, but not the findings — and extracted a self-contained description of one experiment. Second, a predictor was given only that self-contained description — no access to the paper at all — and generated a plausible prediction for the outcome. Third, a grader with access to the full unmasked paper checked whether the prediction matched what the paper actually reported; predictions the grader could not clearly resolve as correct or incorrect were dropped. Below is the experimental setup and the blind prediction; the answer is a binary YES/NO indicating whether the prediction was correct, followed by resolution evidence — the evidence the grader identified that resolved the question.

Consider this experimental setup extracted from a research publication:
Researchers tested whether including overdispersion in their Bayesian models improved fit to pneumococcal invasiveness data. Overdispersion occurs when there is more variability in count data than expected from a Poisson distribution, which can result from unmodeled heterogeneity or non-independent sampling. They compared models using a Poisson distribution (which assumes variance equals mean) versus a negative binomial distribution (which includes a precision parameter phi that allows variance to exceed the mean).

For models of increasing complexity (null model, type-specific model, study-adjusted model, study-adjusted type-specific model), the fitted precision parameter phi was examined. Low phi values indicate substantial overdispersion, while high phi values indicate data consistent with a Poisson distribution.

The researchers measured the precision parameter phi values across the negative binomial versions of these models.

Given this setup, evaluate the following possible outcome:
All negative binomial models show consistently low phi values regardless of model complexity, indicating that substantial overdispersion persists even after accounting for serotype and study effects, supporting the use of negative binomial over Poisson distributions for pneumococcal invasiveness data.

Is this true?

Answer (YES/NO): NO